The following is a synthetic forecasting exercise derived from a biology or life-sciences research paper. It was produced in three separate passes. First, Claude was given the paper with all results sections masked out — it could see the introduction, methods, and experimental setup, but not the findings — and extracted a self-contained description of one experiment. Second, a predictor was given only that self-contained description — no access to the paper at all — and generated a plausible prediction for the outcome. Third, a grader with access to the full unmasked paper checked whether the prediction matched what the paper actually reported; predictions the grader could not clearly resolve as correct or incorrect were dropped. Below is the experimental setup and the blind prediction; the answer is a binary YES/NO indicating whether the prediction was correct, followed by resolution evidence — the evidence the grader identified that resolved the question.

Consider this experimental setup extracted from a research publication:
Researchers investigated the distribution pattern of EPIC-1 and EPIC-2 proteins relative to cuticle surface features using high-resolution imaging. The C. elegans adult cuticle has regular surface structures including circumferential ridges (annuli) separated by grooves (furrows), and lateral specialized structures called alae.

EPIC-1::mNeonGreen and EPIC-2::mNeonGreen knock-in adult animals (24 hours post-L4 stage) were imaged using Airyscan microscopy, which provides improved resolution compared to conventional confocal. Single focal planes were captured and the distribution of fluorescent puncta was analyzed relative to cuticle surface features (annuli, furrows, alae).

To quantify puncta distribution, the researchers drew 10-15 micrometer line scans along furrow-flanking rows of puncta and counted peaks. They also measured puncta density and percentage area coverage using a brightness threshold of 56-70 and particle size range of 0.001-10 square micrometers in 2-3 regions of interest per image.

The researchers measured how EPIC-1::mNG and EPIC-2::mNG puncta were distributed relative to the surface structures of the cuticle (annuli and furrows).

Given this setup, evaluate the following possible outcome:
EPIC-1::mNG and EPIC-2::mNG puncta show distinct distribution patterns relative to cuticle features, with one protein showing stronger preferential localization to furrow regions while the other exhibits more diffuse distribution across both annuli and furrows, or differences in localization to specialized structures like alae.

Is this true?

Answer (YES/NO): NO